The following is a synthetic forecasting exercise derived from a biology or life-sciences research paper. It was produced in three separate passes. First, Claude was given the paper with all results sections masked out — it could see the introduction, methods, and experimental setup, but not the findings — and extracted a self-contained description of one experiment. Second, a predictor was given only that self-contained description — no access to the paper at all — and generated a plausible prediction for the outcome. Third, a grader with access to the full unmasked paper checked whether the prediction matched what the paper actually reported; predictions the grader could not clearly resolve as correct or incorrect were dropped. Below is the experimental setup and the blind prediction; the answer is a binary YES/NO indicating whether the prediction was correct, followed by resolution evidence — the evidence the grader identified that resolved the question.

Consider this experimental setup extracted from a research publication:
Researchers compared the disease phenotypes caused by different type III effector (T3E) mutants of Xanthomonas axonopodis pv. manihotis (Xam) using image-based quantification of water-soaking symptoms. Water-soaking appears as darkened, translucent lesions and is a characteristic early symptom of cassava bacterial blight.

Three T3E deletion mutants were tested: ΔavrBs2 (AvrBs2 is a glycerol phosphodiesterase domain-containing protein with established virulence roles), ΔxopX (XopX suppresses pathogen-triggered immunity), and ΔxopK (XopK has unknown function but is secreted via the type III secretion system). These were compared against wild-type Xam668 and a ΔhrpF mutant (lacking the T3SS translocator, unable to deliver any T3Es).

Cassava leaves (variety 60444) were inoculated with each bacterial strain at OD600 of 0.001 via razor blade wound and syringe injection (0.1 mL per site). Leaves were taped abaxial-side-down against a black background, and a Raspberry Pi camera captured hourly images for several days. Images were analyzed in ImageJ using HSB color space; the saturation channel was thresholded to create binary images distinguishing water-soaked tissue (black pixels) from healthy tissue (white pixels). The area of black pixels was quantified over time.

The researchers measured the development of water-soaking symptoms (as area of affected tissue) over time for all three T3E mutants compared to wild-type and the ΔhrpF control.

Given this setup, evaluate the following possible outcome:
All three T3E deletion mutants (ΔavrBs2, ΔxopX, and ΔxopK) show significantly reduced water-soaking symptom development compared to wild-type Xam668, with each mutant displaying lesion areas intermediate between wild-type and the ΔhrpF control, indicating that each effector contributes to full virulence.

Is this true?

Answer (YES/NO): NO